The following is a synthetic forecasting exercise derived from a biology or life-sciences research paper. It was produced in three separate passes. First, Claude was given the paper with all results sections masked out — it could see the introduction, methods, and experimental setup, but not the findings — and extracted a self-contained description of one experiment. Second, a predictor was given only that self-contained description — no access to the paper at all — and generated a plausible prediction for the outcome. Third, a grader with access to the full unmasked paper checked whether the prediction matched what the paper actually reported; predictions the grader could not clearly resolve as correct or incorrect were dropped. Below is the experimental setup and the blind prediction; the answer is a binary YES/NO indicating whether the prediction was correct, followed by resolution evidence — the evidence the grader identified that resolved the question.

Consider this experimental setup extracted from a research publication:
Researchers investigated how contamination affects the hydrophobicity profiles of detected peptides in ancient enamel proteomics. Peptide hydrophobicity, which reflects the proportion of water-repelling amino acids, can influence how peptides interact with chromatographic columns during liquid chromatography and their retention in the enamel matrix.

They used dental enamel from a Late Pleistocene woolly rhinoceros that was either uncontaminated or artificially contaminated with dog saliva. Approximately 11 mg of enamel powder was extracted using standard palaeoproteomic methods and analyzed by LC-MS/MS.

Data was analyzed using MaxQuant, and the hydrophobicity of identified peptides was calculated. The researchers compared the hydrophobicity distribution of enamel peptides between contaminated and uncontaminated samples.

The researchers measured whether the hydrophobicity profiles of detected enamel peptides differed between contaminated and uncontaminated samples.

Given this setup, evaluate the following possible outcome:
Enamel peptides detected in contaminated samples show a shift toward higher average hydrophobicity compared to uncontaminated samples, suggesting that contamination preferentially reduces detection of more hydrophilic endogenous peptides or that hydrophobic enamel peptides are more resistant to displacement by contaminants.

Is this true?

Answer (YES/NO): YES